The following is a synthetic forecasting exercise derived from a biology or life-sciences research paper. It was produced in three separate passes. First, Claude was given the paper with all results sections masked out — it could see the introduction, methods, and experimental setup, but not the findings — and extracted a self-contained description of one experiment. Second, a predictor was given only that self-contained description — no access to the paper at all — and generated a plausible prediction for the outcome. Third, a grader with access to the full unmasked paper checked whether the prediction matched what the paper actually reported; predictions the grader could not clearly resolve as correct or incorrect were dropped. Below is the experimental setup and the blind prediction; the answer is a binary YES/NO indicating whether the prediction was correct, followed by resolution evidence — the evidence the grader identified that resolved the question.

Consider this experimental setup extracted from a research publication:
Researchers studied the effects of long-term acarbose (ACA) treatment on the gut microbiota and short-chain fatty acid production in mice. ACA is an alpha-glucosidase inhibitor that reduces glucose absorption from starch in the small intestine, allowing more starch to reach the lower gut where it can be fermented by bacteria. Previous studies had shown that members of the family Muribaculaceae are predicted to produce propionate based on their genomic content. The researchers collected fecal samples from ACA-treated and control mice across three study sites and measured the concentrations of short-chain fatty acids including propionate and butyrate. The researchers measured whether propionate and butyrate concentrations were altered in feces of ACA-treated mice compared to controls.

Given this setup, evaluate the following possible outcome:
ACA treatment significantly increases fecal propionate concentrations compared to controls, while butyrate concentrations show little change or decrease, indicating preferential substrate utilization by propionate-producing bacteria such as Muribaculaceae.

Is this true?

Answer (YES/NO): NO